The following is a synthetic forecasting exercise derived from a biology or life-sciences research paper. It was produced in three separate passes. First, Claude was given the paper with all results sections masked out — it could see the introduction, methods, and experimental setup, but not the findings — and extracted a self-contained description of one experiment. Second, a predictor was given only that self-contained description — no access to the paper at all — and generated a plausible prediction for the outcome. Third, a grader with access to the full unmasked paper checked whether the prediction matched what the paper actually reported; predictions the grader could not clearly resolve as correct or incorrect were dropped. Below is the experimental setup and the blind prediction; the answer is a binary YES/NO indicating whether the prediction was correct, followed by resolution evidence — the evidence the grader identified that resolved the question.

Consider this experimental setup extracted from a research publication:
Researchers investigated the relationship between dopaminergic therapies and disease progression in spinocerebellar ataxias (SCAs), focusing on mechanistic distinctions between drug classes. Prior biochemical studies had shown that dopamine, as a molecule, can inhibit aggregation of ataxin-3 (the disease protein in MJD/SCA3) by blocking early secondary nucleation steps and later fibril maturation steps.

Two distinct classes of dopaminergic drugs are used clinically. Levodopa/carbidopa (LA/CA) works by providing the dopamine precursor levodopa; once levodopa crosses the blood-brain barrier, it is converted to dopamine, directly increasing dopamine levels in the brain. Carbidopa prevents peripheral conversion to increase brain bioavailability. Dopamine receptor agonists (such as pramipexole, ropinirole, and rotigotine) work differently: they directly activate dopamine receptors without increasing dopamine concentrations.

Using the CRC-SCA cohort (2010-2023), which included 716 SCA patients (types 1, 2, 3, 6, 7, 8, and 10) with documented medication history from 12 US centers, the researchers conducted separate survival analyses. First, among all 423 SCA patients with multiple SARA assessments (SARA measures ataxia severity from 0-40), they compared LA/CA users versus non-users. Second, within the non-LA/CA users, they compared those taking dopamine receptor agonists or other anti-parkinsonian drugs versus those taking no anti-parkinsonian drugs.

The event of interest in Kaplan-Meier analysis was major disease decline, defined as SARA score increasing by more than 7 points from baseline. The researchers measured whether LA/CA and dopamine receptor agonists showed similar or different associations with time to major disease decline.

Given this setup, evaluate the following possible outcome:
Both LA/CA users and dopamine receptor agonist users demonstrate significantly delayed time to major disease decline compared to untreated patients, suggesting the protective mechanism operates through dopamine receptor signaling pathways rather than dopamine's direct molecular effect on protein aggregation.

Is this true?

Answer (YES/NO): NO